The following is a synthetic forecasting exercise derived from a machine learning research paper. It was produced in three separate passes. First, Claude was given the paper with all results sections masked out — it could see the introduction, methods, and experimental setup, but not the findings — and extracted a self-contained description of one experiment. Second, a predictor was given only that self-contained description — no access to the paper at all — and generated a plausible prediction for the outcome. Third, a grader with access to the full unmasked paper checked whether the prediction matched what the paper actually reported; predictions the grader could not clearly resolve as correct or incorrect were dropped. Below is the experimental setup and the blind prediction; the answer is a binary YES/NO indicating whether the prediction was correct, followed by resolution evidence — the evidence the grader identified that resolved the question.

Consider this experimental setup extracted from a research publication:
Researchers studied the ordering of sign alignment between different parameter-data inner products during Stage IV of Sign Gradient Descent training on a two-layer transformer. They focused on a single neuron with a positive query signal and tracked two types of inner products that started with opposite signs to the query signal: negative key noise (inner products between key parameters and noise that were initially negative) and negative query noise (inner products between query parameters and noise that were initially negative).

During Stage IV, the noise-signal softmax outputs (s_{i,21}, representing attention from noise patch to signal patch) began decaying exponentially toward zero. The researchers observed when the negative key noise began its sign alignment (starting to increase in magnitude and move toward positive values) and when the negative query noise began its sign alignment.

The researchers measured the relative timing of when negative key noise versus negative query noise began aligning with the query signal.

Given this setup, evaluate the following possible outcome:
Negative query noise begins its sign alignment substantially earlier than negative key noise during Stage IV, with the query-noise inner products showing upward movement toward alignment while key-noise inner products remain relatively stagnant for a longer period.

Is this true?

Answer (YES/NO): NO